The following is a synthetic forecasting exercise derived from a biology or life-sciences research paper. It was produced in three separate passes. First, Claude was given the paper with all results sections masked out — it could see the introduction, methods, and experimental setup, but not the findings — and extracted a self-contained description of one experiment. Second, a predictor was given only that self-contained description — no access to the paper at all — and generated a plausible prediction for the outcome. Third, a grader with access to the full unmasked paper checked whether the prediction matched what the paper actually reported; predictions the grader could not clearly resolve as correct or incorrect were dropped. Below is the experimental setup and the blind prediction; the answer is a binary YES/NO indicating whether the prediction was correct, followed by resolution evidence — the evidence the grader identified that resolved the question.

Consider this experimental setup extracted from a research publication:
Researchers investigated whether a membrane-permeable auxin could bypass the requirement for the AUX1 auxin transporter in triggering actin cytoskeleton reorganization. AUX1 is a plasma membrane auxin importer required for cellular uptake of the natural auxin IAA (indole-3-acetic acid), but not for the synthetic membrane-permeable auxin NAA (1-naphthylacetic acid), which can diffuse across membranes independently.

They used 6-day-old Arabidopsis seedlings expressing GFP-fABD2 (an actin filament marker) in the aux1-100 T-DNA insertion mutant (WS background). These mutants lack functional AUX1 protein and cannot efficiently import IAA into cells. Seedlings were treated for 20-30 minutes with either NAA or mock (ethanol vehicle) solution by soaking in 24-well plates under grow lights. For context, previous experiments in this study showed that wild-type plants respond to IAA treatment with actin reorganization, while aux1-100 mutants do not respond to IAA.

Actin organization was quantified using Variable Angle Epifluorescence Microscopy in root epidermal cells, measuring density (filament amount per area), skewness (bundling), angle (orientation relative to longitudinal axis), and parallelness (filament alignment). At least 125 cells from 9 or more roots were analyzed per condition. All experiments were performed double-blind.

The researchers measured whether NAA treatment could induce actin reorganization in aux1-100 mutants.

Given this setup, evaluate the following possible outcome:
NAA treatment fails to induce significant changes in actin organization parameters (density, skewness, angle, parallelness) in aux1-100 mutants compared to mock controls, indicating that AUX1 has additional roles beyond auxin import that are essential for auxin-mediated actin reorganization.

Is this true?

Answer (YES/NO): NO